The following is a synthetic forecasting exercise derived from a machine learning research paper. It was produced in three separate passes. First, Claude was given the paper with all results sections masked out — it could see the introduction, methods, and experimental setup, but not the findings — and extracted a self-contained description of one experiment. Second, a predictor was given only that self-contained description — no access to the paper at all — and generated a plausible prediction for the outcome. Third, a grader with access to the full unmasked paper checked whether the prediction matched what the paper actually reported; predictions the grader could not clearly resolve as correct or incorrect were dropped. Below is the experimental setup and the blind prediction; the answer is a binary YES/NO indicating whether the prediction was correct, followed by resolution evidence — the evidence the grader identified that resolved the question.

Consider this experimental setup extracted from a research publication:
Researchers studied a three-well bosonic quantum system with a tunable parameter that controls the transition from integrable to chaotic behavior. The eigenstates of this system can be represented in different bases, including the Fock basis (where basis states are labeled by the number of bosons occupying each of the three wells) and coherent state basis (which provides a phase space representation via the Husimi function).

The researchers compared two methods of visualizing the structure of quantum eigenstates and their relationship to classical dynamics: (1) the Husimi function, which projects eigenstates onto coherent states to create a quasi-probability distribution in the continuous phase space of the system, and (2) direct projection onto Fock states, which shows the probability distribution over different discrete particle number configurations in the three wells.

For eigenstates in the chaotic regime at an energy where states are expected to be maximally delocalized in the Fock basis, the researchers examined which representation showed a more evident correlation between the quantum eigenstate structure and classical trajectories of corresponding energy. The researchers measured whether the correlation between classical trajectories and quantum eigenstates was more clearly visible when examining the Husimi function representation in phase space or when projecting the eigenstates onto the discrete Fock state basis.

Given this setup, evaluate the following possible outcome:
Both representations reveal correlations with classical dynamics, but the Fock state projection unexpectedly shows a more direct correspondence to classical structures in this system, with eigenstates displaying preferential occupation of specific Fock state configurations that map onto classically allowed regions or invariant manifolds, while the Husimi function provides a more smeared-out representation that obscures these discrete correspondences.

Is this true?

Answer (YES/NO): YES